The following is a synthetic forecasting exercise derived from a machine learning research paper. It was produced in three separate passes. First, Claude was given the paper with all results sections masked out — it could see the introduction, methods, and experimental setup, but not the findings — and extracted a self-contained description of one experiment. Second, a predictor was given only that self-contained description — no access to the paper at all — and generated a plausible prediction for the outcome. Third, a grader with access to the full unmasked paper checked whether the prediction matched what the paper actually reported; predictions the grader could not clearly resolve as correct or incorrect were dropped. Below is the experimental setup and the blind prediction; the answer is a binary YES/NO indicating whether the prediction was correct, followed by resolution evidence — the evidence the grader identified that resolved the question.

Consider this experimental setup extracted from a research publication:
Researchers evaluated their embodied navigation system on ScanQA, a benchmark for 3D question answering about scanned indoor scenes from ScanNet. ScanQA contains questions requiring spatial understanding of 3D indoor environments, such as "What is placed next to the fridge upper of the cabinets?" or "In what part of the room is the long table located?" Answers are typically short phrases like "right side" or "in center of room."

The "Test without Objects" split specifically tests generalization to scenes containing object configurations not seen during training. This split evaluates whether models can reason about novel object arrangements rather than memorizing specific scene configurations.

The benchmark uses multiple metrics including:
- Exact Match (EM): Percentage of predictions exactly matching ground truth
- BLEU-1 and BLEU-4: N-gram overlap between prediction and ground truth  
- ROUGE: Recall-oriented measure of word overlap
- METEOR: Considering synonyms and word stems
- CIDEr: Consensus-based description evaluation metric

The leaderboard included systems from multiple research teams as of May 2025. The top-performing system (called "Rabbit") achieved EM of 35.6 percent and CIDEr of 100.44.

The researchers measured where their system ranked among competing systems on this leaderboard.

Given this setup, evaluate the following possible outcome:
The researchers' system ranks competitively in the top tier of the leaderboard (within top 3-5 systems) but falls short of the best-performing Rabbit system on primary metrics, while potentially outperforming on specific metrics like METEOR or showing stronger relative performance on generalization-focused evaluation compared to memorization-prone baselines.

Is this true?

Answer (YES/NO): NO